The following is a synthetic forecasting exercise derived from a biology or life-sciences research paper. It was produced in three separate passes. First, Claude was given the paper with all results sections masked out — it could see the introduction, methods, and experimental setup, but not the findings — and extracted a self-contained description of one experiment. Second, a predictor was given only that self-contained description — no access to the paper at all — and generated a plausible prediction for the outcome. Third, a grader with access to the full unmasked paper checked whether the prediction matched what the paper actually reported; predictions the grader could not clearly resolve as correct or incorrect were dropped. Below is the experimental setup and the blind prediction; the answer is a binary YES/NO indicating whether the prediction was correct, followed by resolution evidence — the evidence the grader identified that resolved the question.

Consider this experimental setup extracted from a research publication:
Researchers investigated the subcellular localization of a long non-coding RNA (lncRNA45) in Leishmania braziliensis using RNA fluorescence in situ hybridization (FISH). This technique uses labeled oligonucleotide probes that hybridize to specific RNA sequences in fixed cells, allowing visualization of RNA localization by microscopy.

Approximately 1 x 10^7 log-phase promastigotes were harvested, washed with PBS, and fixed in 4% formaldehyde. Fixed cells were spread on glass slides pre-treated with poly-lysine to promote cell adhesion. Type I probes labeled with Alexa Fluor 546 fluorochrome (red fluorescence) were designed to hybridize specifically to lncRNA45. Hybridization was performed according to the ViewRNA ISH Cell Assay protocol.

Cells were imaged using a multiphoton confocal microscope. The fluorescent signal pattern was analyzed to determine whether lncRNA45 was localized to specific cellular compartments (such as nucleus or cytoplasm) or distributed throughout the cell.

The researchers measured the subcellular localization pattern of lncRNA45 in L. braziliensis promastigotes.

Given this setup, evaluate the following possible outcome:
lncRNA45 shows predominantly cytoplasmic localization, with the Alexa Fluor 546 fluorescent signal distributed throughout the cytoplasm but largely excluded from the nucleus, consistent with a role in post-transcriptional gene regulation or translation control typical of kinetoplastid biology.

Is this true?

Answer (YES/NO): YES